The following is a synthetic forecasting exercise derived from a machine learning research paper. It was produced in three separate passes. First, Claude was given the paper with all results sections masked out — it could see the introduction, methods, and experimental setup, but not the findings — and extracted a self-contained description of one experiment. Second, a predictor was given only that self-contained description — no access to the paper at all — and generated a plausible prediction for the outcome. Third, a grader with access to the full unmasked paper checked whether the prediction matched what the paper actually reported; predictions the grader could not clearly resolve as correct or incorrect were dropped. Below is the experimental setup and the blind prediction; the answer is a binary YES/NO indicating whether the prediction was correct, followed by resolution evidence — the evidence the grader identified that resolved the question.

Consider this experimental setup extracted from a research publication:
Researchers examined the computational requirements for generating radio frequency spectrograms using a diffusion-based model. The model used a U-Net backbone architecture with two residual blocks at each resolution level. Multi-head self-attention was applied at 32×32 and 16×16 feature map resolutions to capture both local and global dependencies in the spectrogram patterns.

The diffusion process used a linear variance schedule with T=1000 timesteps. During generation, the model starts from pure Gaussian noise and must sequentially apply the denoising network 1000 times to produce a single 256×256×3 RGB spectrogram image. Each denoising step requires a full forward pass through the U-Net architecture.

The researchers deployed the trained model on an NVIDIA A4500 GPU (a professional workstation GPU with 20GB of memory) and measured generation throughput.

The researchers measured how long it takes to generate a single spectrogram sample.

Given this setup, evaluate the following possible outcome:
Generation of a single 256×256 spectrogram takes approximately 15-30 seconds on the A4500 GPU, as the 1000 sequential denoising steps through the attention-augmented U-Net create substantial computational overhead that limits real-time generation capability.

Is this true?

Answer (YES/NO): YES